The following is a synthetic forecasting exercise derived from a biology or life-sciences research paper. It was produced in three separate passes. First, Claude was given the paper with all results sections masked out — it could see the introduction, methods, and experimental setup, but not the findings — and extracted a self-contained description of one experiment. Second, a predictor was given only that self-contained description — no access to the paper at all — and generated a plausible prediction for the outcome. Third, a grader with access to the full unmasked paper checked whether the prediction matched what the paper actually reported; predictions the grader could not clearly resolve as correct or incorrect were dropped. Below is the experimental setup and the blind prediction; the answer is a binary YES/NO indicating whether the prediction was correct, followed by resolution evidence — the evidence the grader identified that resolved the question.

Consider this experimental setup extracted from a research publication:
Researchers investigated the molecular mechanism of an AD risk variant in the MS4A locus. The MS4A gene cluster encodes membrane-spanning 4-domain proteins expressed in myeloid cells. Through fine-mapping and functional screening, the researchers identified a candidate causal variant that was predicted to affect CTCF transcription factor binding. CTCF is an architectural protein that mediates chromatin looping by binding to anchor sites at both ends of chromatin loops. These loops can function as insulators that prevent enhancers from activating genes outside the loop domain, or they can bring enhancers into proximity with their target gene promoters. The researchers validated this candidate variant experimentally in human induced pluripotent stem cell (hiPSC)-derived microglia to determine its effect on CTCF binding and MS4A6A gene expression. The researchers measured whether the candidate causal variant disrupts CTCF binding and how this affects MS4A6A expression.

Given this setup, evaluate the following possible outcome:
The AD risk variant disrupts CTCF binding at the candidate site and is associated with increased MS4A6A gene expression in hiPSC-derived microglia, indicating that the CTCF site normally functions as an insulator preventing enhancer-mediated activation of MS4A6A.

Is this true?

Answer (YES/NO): NO